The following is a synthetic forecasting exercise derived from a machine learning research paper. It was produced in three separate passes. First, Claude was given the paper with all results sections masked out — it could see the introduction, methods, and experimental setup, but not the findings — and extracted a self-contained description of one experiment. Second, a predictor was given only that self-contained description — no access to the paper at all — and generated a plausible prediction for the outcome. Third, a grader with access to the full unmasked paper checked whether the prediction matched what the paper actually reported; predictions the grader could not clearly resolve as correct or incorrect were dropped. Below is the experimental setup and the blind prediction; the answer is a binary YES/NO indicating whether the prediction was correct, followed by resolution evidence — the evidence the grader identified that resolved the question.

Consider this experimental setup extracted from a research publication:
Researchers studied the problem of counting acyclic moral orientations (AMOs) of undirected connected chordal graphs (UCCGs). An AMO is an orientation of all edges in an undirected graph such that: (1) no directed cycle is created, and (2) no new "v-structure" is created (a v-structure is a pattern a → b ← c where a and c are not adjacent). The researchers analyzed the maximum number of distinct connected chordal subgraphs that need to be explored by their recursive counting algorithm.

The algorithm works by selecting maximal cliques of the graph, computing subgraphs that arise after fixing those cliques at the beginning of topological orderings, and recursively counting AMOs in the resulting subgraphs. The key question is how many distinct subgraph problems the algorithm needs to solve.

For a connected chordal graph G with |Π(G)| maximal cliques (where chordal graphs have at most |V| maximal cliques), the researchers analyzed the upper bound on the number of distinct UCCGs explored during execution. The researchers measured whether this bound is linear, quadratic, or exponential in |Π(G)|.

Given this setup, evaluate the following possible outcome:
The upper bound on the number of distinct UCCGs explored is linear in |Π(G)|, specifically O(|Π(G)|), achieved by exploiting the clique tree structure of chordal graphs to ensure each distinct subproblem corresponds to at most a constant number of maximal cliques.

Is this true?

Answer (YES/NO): YES